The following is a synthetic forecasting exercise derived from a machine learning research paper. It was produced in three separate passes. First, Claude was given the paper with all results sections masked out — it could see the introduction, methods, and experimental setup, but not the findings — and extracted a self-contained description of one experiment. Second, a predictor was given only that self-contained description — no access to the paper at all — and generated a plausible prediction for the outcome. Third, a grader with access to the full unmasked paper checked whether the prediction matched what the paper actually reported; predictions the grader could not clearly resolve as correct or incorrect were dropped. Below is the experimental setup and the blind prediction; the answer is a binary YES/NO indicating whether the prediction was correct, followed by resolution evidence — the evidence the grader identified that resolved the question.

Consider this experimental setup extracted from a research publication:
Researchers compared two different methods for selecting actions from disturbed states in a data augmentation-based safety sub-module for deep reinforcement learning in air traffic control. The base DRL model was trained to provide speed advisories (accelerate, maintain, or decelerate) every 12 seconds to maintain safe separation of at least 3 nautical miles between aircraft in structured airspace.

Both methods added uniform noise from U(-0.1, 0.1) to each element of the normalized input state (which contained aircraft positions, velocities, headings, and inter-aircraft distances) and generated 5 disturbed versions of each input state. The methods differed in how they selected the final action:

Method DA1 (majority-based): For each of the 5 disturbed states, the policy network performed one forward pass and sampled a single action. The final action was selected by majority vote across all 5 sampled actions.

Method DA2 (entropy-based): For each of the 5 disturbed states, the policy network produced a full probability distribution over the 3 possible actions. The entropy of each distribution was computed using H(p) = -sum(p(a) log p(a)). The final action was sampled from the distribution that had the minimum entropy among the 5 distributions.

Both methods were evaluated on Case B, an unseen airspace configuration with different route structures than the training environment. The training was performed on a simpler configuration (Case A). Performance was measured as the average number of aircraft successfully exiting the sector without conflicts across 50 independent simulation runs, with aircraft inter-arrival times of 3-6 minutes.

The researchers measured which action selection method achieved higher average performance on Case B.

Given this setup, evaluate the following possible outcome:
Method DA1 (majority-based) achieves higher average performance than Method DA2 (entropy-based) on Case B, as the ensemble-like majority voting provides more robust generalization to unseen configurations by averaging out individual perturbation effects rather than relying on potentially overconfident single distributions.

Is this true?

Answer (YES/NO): YES